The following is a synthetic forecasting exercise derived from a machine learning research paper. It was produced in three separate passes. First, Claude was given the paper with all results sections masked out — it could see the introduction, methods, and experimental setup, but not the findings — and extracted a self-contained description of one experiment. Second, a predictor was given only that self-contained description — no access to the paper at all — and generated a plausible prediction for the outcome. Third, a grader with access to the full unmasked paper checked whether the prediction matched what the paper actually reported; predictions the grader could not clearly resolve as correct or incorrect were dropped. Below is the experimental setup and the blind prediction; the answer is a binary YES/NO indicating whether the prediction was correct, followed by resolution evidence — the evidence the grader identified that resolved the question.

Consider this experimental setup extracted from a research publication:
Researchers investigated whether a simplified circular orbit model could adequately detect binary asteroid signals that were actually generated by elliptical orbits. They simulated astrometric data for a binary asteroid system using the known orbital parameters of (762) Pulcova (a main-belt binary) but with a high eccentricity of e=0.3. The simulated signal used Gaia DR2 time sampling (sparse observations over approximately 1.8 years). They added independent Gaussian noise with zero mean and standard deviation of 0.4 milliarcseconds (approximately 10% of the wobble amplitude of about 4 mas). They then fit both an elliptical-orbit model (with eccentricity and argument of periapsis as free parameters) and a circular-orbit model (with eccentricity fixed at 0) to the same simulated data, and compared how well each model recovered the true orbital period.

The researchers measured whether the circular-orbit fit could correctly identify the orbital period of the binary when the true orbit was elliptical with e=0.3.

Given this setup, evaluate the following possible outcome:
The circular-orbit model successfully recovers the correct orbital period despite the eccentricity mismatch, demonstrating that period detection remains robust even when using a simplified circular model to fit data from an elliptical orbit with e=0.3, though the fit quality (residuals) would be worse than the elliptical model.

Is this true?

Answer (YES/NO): YES